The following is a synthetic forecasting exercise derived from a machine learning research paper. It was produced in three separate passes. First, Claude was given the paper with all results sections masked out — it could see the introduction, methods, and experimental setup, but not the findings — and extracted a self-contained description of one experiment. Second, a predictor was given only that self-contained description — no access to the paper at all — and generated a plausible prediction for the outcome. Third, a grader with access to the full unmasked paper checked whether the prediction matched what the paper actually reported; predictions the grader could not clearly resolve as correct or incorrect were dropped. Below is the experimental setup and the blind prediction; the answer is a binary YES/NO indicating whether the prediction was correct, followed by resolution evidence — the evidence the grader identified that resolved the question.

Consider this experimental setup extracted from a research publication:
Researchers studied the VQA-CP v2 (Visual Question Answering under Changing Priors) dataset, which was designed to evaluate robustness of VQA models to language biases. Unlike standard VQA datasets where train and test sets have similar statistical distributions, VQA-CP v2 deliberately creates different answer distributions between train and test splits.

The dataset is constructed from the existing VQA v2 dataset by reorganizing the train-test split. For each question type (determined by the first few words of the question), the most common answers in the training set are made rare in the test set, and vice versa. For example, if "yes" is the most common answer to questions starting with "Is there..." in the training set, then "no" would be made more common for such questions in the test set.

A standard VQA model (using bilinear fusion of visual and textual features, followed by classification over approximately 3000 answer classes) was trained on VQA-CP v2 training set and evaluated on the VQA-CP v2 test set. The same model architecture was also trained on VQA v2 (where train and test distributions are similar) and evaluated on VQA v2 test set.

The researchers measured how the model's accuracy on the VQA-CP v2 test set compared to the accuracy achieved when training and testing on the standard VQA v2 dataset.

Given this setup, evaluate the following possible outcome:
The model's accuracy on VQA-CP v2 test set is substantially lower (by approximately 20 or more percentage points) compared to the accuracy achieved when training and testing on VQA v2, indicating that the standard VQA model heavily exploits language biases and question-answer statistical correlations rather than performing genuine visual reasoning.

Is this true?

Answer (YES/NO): YES